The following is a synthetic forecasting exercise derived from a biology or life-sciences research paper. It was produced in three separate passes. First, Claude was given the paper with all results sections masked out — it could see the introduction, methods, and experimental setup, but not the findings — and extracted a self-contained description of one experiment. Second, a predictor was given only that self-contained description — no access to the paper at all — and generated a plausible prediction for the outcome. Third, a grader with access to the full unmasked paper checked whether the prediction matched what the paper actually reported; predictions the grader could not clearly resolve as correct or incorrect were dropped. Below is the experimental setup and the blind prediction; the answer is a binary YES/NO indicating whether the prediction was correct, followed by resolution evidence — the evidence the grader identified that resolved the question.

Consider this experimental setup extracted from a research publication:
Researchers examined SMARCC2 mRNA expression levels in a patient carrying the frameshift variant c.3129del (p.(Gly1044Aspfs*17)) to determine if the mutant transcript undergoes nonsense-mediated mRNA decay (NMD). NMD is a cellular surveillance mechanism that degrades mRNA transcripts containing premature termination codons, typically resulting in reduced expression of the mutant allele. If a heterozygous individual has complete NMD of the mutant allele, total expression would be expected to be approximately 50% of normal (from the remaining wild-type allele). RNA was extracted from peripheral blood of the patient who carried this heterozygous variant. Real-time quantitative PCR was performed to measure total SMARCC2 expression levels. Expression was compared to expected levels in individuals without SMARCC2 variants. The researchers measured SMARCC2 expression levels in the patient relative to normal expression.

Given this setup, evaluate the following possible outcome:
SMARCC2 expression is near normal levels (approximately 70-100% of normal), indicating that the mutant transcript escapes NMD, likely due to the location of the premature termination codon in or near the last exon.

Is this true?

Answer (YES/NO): NO